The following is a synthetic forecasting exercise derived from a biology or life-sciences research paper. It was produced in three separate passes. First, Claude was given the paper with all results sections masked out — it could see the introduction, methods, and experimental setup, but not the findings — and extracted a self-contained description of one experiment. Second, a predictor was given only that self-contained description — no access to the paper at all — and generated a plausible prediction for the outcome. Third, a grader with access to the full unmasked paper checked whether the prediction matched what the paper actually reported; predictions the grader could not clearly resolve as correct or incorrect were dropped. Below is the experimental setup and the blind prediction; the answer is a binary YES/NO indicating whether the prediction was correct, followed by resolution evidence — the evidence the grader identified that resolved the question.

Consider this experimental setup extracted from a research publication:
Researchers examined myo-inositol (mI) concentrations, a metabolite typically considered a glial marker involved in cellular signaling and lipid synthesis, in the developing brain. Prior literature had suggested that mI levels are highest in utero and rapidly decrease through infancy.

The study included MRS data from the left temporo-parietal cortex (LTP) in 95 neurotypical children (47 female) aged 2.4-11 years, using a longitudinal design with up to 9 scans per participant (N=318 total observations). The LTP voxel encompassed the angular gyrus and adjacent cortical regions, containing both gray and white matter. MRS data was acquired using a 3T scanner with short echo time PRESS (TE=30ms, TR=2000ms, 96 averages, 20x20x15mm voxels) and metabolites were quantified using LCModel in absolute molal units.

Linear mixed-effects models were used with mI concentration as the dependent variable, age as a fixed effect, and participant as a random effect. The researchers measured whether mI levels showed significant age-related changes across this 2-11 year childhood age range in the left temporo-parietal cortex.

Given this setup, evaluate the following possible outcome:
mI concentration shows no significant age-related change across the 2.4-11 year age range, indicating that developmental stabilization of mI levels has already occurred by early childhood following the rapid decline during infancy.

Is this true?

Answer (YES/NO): YES